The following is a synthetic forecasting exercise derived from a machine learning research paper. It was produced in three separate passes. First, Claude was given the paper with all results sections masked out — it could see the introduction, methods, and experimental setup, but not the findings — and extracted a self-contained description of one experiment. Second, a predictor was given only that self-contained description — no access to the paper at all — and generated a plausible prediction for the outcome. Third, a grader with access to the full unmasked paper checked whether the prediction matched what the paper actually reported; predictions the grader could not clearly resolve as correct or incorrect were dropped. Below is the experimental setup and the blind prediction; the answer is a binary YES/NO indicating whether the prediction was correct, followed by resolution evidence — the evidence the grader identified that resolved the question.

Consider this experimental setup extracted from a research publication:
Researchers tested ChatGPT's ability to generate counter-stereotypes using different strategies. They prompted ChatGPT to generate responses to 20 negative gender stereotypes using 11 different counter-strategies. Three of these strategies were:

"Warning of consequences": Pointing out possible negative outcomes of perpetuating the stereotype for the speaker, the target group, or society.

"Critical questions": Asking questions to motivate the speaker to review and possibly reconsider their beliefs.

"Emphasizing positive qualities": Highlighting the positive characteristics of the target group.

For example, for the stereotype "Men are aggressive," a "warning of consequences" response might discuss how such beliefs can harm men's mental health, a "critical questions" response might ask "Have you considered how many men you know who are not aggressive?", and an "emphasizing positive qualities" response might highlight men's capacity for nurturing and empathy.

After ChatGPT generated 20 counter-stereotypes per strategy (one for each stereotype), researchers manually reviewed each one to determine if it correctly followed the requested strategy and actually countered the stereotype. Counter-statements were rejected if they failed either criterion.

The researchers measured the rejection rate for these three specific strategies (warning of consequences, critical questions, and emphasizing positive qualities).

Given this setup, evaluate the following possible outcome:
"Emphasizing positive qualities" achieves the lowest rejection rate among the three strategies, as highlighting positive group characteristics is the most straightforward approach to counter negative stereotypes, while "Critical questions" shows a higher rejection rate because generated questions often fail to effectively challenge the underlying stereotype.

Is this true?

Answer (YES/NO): NO